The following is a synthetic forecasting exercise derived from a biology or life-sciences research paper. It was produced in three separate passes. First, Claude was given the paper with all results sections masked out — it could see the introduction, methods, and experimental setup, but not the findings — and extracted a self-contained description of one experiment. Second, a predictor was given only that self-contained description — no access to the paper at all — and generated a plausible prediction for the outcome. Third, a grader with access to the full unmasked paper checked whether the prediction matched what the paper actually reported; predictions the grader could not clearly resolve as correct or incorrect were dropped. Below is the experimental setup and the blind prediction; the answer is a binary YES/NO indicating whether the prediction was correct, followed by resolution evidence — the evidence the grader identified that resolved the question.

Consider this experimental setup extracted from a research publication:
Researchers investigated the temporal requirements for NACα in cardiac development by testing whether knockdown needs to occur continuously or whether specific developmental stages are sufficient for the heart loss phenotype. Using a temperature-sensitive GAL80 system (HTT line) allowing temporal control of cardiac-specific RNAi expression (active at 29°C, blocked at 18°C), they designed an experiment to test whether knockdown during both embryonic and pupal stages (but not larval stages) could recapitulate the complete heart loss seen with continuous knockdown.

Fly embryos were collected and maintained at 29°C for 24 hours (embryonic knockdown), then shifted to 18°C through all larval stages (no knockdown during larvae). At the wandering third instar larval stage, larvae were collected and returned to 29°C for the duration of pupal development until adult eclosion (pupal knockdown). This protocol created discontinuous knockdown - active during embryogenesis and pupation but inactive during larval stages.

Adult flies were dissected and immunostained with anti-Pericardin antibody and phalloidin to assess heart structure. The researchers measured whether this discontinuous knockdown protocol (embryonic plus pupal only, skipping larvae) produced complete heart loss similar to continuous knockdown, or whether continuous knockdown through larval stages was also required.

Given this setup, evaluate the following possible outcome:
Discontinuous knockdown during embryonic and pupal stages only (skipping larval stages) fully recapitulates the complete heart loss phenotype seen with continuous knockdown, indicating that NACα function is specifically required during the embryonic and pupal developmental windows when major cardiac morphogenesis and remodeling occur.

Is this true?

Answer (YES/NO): NO